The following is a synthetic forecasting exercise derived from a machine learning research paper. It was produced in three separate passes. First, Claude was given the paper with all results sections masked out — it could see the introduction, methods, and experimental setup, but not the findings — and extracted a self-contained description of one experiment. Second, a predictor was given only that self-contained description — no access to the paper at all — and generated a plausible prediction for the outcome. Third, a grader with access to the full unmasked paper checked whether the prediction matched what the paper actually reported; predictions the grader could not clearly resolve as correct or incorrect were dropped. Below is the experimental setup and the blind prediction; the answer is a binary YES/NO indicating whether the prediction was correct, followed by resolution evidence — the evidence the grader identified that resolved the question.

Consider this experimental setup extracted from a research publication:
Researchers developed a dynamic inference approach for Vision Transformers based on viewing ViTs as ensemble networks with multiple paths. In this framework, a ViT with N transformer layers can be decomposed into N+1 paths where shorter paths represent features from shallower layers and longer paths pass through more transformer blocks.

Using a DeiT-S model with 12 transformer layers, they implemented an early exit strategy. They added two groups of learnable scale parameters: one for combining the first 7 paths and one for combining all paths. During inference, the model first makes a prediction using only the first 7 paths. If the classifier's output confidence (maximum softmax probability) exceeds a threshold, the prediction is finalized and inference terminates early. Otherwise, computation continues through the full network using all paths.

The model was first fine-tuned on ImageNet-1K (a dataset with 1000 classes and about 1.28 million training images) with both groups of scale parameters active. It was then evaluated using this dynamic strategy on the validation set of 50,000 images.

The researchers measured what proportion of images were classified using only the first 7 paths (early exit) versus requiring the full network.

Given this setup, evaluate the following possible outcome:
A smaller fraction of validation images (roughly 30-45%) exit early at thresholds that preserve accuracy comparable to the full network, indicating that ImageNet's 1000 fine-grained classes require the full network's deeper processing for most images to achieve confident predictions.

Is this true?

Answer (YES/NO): NO